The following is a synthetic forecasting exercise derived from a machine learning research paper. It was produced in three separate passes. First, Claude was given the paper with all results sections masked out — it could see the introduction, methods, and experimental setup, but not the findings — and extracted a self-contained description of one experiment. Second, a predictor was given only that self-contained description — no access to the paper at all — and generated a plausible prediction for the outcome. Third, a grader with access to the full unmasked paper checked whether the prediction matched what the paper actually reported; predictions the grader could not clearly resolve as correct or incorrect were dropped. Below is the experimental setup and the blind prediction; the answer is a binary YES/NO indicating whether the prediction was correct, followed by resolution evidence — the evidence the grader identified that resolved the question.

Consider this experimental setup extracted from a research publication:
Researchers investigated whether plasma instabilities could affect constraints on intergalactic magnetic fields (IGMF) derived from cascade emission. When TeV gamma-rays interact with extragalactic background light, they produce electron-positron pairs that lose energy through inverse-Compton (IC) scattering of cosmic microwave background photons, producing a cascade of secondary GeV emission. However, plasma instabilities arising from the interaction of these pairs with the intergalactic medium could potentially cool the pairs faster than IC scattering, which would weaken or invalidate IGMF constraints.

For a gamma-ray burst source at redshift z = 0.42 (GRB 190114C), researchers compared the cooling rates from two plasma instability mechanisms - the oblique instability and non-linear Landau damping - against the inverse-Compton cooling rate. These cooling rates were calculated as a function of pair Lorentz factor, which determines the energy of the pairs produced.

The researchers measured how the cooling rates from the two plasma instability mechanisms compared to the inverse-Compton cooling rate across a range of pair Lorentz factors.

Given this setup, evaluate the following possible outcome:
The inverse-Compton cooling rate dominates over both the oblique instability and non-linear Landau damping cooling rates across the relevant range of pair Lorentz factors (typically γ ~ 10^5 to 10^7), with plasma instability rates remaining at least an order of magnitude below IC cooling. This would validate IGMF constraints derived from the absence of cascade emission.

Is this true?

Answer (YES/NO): NO